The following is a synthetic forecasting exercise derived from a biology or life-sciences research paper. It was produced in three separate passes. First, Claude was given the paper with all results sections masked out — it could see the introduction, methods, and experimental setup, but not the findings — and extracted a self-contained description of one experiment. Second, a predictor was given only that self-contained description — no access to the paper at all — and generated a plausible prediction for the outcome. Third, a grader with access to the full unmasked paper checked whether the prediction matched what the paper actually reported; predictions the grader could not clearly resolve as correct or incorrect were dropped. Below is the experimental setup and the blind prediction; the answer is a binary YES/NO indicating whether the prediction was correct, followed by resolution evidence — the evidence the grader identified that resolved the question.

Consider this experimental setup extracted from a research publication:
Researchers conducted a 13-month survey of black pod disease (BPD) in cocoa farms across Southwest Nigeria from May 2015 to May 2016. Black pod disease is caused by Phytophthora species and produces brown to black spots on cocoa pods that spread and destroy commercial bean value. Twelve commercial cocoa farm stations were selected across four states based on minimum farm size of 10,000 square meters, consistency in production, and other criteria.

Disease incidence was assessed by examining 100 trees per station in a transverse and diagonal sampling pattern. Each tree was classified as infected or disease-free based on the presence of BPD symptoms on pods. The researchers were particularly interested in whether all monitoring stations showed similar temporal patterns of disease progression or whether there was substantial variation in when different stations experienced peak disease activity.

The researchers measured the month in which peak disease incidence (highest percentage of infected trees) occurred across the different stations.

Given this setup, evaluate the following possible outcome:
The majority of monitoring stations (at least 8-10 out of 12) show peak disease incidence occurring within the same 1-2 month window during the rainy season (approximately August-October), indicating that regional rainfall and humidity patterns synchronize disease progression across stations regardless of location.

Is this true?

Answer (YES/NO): NO